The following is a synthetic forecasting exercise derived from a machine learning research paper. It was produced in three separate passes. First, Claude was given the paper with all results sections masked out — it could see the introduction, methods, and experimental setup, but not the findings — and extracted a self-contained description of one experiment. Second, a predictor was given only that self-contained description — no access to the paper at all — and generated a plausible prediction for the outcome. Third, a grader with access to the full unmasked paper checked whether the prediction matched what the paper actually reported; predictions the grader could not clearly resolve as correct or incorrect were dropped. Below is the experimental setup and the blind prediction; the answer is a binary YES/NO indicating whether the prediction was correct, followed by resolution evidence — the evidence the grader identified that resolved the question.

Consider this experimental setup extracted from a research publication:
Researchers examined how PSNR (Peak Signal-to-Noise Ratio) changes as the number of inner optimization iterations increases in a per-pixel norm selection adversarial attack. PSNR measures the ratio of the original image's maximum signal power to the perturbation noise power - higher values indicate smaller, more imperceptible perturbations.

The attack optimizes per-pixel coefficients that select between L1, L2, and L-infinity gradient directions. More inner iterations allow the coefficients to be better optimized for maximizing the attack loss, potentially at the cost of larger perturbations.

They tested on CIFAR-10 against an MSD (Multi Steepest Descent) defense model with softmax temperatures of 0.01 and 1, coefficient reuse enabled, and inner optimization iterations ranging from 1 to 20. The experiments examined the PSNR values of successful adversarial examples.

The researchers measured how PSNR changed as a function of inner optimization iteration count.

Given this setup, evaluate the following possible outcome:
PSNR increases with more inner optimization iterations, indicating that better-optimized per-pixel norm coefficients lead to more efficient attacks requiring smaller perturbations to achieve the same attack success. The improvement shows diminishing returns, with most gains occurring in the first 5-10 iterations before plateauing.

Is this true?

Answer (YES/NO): NO